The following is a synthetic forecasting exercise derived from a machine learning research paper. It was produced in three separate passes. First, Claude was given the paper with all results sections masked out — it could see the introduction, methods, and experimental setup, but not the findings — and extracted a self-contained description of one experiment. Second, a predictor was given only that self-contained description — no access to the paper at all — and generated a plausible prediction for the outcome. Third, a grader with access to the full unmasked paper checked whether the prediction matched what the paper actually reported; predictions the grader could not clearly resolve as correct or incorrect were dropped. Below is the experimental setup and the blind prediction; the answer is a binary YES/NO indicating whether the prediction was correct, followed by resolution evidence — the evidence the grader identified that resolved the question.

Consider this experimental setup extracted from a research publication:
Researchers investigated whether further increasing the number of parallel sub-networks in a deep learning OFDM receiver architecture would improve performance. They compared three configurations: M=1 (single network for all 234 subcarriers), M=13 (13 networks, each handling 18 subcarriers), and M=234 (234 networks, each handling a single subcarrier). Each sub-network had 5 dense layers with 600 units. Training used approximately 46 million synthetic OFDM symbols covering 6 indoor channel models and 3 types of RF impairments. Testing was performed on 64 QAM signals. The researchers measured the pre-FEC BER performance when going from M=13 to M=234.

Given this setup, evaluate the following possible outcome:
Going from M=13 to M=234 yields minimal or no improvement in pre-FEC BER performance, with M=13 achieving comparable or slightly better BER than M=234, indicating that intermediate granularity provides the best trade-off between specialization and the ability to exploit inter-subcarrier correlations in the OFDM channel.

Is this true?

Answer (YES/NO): YES